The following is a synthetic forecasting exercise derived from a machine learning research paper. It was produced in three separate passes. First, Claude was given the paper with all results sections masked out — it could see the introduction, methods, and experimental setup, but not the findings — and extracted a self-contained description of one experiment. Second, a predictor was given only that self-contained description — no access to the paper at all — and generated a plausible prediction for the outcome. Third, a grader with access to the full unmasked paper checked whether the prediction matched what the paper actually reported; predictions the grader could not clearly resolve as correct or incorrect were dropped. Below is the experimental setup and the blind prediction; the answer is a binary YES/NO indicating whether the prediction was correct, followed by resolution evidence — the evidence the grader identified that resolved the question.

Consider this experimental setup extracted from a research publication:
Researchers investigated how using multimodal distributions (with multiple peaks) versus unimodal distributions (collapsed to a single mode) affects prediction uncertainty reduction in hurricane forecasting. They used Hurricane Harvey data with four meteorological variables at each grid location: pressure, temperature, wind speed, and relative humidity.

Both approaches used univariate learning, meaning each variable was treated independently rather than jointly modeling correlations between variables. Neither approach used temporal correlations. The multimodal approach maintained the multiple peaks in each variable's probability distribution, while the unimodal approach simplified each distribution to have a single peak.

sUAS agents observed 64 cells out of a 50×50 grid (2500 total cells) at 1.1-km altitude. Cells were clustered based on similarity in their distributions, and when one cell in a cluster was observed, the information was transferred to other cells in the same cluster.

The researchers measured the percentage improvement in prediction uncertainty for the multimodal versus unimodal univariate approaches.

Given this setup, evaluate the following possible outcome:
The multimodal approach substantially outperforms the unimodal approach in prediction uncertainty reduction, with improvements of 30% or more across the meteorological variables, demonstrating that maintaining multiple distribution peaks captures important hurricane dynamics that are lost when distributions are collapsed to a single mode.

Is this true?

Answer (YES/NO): YES